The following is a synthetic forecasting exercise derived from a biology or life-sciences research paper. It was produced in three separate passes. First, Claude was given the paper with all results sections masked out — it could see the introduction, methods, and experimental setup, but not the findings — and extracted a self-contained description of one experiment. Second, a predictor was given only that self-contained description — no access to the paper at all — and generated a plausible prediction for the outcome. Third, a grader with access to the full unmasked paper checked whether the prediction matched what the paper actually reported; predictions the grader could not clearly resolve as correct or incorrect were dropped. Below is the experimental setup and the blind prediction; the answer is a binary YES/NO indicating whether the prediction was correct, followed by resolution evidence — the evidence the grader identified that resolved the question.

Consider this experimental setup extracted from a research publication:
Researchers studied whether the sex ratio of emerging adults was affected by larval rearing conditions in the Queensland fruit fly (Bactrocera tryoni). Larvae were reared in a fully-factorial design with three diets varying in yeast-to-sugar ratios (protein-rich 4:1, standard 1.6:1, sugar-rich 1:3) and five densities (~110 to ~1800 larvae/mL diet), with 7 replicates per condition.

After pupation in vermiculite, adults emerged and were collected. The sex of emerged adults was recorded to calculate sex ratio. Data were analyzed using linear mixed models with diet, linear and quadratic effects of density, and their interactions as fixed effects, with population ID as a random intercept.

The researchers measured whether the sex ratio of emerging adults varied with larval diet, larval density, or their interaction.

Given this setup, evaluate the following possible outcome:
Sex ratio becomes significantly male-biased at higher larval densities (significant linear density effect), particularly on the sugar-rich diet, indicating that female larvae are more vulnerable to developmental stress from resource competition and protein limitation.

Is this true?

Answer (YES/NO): NO